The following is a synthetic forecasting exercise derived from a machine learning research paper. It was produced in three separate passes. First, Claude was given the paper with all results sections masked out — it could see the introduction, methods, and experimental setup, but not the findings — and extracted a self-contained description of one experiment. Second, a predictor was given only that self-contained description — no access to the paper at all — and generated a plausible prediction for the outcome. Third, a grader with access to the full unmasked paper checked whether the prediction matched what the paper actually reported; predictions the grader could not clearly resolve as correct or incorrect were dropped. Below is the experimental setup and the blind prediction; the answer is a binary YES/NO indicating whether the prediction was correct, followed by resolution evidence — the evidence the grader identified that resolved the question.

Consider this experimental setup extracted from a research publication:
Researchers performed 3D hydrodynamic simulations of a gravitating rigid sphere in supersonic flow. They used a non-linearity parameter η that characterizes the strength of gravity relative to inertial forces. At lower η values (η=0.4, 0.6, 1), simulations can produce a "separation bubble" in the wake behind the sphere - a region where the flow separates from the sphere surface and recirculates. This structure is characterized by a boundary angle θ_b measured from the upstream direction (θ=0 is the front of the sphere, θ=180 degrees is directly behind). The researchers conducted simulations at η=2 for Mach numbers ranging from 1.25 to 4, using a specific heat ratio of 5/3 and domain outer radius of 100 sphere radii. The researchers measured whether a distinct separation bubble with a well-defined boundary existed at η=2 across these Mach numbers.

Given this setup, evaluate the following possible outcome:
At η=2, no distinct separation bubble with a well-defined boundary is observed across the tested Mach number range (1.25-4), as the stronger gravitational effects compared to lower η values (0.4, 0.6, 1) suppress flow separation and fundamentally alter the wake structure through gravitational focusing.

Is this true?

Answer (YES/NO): YES